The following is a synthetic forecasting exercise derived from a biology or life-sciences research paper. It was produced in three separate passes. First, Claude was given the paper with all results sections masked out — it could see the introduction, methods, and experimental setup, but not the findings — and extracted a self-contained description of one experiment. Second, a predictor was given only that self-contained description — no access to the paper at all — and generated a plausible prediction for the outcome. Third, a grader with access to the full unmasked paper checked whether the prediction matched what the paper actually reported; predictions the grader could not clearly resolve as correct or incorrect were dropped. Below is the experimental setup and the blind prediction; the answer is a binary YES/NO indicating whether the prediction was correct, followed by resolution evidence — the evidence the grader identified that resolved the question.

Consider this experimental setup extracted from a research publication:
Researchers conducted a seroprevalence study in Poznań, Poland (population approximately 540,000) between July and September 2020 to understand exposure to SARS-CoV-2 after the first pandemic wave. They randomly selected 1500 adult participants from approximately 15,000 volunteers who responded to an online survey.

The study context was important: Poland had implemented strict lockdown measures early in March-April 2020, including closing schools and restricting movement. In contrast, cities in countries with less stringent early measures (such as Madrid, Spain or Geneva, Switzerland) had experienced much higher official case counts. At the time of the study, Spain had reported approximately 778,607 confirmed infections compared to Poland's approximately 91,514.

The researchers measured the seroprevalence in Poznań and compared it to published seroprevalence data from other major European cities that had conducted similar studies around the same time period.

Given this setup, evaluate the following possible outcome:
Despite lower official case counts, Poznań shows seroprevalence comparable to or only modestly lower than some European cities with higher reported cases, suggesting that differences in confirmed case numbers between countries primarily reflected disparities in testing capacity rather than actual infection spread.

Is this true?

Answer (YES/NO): NO